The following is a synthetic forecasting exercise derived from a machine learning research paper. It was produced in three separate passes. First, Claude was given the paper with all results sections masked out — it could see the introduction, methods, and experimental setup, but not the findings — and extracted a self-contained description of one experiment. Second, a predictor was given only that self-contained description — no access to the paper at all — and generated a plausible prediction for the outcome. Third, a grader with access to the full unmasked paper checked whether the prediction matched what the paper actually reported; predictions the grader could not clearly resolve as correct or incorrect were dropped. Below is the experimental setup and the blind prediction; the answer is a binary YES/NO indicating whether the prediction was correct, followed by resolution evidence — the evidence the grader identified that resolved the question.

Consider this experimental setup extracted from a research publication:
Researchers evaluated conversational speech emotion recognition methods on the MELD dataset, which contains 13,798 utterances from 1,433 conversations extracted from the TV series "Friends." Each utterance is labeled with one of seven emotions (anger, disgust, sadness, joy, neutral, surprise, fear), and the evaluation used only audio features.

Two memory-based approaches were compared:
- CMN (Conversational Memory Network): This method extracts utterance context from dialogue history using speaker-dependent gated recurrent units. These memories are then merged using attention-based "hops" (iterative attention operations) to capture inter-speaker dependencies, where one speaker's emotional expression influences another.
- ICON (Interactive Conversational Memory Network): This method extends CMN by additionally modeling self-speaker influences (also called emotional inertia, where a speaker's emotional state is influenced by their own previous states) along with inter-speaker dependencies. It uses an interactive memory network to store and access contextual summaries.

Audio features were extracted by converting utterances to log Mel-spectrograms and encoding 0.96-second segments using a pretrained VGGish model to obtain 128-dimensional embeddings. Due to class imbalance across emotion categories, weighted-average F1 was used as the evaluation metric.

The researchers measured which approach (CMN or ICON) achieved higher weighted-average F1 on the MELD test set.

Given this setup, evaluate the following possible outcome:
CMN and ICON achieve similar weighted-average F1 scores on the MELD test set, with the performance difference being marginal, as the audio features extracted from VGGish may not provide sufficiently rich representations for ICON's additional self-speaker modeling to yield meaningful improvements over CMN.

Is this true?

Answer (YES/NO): YES